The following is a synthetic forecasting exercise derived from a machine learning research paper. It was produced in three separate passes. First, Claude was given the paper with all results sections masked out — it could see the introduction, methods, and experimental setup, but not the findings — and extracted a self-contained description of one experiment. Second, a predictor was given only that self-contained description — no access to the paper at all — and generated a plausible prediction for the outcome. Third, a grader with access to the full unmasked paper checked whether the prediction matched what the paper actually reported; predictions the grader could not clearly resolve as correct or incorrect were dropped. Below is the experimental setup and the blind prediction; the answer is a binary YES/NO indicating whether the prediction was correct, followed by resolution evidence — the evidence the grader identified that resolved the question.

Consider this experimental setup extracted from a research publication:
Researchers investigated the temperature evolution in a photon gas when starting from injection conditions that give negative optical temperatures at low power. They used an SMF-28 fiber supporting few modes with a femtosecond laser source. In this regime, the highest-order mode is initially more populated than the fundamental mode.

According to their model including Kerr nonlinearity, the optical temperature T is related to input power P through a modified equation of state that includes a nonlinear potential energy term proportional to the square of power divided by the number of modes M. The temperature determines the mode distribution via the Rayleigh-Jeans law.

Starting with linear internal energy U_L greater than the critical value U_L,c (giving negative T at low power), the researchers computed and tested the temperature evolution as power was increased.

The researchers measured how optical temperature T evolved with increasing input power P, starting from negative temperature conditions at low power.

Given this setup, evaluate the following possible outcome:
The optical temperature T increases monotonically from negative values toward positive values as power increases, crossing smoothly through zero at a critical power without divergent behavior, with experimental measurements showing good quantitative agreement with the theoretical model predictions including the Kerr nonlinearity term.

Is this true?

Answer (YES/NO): NO